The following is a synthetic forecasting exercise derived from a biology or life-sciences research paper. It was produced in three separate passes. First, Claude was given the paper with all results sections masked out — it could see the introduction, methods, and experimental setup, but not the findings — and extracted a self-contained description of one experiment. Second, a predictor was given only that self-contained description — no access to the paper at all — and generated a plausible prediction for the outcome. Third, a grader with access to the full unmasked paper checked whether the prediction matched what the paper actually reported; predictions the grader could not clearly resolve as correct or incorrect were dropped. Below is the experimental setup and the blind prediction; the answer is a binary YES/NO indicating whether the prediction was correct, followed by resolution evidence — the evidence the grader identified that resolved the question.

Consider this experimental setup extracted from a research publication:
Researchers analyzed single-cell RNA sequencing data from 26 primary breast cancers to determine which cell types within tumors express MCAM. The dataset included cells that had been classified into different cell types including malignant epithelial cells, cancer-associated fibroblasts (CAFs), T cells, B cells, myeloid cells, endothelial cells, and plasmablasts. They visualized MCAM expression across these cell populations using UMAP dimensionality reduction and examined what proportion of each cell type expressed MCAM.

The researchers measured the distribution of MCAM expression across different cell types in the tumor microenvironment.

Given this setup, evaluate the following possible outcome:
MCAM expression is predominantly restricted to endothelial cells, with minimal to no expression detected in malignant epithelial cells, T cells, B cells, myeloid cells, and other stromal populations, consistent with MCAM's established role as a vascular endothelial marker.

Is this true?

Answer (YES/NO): NO